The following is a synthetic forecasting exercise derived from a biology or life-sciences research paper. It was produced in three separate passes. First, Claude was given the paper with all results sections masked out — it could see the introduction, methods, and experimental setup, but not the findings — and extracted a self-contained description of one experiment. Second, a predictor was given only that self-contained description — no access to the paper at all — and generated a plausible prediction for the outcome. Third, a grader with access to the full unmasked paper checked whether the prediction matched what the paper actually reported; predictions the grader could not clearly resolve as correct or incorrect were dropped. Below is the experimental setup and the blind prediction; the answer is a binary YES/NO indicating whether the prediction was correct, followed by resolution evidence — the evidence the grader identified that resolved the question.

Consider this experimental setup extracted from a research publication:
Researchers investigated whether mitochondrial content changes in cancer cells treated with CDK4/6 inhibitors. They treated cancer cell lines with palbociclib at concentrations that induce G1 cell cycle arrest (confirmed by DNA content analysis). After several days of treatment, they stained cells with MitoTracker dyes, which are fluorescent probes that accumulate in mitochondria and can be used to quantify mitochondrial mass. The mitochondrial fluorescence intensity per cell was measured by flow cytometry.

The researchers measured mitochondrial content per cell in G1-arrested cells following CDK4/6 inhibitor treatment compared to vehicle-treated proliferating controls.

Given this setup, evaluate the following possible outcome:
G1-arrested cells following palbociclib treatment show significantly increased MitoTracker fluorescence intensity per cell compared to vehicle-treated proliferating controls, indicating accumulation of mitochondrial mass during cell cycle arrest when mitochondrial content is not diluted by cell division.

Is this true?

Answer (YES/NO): YES